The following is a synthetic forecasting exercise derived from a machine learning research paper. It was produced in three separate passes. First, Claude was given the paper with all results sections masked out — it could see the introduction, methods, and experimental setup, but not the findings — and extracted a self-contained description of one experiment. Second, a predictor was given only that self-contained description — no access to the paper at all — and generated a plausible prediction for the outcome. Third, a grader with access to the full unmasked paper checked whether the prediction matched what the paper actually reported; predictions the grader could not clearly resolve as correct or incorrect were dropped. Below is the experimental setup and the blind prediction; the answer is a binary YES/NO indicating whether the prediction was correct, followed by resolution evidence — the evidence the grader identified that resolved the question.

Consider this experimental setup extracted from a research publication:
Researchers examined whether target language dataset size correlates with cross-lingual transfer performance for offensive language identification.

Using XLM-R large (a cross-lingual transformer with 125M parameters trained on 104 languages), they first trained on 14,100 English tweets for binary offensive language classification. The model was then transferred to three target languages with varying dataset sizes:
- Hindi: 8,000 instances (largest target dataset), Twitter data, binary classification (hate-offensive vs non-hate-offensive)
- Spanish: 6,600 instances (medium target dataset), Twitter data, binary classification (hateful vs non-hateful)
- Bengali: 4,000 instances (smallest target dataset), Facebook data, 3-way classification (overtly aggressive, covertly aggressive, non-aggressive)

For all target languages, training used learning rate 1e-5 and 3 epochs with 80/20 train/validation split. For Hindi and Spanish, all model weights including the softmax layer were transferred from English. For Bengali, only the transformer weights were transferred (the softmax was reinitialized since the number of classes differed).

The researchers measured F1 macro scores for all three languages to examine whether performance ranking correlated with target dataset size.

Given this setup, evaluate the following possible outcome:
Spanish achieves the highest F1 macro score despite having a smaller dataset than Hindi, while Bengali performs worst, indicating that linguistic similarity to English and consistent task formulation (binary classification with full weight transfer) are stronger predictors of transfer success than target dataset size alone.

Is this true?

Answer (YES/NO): NO